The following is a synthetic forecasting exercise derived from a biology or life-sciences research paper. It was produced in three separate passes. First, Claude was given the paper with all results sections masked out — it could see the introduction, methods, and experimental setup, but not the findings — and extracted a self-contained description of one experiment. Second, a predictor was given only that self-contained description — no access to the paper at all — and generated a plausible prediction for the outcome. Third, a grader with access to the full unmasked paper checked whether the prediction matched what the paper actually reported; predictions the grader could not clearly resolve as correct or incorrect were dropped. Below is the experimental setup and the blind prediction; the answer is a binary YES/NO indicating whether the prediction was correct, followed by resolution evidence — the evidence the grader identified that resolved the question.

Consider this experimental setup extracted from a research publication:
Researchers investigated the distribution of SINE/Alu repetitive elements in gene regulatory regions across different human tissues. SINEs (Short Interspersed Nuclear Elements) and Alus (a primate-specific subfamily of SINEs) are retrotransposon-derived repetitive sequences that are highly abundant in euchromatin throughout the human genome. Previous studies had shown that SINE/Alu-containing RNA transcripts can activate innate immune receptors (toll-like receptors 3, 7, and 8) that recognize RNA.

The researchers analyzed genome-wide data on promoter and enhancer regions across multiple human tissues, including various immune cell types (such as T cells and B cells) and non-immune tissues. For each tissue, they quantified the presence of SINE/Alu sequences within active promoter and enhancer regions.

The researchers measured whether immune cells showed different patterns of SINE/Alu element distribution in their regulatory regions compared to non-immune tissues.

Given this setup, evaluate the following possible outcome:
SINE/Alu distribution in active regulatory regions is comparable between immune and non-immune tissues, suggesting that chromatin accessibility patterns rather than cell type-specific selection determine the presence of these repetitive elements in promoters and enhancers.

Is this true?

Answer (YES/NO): NO